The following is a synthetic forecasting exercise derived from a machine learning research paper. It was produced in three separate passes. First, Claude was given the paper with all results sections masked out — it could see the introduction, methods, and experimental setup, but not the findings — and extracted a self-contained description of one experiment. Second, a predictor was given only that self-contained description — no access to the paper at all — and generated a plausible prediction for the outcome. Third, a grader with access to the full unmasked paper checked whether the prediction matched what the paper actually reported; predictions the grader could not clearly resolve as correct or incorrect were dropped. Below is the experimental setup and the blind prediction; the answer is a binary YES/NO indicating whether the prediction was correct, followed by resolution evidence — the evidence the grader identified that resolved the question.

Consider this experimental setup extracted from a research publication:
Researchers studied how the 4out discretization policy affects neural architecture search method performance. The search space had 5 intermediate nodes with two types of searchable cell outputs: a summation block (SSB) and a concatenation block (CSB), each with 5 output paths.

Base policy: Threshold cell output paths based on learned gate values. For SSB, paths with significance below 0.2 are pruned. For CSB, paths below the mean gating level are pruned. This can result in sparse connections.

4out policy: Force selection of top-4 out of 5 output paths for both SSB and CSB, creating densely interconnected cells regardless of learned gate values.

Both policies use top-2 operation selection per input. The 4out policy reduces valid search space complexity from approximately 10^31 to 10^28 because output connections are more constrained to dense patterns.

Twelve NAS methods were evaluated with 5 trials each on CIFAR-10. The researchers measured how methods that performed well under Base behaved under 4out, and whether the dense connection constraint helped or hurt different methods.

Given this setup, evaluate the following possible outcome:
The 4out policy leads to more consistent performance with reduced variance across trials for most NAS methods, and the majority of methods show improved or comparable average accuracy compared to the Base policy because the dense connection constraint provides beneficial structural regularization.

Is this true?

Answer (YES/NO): NO